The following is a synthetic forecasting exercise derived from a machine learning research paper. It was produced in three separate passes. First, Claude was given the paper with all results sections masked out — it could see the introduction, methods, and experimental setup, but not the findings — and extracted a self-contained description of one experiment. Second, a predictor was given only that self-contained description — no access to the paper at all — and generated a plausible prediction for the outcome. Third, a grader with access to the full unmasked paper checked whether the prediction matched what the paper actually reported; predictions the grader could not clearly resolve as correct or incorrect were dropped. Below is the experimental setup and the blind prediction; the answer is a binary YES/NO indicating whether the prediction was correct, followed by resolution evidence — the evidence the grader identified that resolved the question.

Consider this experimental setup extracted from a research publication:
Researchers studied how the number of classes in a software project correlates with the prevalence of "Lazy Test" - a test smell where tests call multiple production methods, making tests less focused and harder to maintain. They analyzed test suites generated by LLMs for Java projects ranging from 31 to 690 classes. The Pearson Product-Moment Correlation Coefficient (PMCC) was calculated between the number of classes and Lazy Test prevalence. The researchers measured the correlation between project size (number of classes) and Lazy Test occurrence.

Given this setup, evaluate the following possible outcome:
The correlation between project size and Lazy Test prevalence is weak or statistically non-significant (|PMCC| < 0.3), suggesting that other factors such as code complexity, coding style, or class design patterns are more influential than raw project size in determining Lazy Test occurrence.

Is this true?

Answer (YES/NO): NO